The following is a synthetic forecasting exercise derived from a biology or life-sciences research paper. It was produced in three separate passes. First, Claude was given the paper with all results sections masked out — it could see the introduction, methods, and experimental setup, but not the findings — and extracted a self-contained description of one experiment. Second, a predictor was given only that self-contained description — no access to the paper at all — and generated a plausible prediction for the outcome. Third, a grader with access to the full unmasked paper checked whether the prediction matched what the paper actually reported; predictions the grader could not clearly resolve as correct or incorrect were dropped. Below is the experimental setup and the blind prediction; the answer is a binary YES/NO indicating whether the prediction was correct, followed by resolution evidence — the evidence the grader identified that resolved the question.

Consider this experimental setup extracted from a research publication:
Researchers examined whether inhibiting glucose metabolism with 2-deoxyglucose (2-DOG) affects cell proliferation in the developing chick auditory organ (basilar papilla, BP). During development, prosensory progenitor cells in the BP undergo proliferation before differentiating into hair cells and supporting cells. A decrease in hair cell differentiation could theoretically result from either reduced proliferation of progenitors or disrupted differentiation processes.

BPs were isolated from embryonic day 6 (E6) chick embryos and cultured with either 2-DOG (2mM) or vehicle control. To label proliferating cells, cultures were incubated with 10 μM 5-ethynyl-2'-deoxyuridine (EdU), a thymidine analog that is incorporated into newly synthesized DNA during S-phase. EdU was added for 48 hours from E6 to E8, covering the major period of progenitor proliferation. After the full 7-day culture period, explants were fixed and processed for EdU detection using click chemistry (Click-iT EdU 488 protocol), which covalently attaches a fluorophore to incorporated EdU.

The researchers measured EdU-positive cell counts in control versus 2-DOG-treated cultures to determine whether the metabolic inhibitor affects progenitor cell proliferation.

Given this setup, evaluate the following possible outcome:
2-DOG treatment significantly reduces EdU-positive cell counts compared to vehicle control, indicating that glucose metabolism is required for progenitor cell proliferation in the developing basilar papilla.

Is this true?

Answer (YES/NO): NO